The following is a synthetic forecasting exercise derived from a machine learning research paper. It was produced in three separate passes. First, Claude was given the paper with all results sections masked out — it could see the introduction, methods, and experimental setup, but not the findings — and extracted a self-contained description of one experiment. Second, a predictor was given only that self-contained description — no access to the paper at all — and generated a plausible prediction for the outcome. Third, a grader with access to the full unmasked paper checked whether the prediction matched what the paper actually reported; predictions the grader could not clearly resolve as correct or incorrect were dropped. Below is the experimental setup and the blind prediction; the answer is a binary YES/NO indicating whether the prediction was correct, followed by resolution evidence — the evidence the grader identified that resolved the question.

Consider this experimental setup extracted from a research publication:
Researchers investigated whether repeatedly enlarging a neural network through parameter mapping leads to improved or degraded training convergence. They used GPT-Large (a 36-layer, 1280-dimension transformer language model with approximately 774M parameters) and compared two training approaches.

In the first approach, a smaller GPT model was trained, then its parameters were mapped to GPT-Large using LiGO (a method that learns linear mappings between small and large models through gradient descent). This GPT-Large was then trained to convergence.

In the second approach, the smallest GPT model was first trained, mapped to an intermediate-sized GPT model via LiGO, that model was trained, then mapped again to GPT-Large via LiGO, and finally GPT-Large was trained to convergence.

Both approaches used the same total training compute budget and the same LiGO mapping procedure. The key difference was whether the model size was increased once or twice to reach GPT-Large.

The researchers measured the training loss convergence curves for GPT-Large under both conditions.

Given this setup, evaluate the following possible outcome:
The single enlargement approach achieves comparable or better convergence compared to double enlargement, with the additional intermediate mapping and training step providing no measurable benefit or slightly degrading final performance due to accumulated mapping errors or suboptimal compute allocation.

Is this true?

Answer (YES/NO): NO